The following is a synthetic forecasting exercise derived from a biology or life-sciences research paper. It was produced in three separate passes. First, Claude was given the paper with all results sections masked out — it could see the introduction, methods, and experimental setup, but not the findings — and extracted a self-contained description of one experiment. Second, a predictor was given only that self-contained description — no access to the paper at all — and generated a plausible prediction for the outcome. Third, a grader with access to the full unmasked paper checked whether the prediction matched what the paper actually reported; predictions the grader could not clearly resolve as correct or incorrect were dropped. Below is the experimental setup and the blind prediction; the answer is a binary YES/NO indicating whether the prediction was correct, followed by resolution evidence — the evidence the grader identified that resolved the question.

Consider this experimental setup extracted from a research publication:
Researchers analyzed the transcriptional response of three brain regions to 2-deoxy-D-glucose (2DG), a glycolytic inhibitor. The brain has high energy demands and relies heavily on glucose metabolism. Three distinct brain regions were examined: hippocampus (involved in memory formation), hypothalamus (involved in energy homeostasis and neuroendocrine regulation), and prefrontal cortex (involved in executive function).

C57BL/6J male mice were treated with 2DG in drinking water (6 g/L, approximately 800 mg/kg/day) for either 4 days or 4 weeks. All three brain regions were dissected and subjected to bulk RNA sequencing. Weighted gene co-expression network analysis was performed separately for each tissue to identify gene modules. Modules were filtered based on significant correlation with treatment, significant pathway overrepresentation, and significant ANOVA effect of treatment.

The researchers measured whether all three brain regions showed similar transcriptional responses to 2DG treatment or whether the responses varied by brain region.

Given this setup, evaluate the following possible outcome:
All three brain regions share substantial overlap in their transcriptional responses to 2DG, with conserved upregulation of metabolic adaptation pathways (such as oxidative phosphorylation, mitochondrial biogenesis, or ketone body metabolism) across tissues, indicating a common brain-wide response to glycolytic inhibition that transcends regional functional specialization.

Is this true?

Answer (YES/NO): NO